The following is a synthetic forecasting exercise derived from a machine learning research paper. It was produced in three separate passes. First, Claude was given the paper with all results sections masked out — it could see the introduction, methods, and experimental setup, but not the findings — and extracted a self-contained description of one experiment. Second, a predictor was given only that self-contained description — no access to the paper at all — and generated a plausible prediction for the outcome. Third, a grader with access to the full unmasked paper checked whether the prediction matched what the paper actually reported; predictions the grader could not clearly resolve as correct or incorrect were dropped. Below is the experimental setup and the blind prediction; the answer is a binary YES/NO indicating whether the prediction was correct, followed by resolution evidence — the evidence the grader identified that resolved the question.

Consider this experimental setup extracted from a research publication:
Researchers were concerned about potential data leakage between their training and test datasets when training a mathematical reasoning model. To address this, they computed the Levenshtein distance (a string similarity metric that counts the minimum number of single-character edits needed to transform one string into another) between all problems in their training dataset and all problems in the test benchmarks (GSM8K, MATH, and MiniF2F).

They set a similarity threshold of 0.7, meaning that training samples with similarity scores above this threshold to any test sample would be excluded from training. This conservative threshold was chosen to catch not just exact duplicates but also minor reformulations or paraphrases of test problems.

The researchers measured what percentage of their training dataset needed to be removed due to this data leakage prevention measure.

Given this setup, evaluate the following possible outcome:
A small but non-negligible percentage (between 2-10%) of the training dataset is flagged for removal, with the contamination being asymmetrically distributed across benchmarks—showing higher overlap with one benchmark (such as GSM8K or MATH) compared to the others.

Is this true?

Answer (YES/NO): NO